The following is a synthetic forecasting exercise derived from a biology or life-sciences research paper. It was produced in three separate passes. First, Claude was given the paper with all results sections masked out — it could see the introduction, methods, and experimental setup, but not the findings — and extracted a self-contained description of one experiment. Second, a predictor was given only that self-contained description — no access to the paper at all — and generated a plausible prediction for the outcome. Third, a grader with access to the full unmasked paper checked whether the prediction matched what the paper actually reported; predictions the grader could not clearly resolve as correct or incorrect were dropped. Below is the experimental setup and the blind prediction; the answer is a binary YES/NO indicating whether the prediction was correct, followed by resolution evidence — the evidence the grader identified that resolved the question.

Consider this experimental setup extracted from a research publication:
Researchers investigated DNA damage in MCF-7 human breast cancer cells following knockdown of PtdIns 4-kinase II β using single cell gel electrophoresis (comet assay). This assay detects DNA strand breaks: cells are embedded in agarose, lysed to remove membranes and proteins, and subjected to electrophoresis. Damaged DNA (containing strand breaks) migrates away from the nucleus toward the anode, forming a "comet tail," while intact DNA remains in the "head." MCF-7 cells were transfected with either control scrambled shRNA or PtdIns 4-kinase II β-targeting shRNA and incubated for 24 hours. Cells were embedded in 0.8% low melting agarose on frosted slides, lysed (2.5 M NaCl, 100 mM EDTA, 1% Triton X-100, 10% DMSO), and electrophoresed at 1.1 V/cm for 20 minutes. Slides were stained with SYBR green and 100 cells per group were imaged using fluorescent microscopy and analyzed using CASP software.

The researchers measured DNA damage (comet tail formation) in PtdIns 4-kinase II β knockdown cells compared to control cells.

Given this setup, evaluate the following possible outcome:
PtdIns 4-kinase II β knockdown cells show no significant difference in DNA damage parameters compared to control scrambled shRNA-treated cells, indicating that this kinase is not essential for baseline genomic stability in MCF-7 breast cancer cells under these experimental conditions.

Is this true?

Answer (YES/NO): NO